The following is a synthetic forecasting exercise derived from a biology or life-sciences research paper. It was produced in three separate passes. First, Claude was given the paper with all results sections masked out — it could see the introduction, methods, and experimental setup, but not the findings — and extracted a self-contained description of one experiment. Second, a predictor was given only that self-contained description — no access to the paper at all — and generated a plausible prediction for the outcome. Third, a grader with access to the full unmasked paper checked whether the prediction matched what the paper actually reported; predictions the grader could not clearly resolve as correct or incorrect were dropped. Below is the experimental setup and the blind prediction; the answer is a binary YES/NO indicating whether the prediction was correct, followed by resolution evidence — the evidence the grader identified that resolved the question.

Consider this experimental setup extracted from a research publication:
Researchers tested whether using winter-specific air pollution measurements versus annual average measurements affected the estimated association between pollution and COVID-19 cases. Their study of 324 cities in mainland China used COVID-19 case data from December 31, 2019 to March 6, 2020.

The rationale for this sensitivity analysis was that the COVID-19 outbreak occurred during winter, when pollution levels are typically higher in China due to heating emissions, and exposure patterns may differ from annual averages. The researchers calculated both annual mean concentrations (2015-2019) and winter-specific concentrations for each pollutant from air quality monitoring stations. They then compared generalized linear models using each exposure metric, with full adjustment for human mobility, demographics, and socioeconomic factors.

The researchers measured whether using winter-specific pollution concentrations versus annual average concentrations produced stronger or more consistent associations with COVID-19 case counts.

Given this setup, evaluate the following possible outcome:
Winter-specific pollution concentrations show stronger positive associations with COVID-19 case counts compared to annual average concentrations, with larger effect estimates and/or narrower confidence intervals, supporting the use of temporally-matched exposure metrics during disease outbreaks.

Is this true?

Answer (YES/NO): NO